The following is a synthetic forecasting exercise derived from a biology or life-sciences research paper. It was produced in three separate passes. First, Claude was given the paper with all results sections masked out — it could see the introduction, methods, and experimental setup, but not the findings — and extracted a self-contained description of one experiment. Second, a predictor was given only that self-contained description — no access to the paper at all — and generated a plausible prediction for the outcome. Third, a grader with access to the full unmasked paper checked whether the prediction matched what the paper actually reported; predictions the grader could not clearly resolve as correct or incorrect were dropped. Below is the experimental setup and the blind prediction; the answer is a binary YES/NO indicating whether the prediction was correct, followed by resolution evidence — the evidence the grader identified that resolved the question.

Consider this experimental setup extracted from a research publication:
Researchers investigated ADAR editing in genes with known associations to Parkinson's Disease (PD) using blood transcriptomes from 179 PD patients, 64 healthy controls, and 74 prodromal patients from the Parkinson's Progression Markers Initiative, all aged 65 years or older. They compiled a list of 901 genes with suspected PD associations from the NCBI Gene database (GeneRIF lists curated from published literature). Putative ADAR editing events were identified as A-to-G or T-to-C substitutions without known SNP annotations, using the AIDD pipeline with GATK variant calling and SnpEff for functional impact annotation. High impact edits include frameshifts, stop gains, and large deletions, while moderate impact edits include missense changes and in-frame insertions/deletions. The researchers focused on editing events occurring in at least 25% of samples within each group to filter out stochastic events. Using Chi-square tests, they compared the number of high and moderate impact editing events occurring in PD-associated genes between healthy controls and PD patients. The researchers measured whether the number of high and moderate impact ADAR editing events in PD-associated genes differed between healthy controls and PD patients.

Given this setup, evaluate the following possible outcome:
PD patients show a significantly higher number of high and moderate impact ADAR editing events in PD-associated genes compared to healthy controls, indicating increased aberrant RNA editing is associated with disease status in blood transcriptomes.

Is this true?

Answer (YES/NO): NO